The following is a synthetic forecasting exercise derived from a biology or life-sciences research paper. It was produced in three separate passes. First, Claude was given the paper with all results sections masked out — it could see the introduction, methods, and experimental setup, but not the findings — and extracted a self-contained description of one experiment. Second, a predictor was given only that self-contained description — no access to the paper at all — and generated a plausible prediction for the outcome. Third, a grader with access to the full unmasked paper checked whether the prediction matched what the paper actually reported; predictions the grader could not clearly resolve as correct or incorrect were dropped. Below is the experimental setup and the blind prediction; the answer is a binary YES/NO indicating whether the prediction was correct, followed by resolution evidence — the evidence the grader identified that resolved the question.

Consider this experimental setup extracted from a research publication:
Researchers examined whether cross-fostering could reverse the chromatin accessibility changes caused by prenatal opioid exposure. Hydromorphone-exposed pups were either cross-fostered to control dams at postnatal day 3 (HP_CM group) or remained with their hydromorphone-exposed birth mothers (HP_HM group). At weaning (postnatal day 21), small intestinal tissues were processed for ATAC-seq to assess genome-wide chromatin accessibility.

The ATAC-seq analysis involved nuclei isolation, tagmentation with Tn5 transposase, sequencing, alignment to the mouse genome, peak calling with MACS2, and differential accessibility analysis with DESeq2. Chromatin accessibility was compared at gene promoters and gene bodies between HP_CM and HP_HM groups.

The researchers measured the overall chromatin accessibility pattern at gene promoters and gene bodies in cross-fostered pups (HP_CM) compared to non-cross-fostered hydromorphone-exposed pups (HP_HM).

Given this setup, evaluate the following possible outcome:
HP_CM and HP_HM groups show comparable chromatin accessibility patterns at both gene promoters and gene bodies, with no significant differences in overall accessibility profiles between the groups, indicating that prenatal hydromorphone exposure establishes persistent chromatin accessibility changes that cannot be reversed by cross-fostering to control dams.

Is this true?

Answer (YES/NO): NO